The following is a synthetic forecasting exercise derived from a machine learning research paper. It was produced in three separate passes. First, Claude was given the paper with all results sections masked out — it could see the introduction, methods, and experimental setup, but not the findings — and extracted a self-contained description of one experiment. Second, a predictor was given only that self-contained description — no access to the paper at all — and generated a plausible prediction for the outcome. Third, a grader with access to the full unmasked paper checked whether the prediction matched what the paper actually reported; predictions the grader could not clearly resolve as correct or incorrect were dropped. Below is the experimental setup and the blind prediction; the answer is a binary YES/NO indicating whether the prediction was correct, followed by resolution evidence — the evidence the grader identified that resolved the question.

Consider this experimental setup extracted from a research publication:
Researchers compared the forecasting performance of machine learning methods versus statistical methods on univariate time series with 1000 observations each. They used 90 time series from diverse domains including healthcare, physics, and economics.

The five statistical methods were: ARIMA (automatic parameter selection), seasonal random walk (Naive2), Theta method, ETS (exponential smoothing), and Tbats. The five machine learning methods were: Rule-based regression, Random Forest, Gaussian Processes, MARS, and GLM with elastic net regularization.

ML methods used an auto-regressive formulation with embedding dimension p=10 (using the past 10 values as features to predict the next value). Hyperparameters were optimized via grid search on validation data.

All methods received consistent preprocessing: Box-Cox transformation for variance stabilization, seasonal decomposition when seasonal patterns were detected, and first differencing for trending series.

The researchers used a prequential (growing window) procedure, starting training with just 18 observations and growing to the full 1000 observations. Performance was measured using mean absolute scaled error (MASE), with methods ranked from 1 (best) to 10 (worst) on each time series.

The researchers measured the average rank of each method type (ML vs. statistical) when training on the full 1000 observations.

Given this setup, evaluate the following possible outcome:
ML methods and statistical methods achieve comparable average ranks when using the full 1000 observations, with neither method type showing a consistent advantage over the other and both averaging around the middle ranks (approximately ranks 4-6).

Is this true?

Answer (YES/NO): NO